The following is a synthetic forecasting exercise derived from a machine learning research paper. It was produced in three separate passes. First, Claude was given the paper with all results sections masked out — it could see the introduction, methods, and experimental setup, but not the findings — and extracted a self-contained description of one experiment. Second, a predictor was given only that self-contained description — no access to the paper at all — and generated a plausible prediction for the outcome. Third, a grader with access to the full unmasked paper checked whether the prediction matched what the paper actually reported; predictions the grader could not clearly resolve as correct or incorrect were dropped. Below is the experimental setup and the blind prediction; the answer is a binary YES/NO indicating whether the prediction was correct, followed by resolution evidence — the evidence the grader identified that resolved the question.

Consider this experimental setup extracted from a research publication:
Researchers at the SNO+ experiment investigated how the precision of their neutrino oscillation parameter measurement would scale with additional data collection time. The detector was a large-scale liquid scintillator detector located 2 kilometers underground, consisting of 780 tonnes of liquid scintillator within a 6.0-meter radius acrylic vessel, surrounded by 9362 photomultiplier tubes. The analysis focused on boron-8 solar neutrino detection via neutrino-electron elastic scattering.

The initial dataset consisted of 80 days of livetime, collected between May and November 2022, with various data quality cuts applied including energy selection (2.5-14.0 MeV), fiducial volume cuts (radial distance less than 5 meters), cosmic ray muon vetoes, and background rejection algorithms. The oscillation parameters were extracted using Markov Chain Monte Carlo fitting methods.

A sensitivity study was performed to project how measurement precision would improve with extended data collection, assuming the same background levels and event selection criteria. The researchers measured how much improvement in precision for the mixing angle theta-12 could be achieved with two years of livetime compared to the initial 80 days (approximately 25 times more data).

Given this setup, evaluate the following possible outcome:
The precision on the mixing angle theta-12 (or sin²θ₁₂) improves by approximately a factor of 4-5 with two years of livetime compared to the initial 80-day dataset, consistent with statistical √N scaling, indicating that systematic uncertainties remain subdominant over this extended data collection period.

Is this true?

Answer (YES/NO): NO